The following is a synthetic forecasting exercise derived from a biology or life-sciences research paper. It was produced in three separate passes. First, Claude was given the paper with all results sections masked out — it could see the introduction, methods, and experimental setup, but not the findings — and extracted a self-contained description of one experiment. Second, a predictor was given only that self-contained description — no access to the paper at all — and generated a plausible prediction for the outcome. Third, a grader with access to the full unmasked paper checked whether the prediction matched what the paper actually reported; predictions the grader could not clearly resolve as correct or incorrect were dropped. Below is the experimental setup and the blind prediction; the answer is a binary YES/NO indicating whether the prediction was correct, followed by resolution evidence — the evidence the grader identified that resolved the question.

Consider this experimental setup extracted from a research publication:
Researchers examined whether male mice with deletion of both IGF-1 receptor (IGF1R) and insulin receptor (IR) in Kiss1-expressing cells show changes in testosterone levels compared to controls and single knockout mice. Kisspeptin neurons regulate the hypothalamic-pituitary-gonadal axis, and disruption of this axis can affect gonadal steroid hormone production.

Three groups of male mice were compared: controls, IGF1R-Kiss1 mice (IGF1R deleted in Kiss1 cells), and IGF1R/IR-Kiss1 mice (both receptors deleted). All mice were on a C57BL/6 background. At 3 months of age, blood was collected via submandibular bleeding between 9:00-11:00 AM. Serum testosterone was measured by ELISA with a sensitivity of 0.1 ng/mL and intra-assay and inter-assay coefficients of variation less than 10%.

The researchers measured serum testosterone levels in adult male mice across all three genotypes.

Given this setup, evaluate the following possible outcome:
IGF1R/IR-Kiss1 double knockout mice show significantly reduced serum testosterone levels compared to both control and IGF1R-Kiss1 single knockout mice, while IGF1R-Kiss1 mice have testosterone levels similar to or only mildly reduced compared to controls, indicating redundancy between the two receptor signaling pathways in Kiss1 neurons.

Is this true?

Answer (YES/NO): NO